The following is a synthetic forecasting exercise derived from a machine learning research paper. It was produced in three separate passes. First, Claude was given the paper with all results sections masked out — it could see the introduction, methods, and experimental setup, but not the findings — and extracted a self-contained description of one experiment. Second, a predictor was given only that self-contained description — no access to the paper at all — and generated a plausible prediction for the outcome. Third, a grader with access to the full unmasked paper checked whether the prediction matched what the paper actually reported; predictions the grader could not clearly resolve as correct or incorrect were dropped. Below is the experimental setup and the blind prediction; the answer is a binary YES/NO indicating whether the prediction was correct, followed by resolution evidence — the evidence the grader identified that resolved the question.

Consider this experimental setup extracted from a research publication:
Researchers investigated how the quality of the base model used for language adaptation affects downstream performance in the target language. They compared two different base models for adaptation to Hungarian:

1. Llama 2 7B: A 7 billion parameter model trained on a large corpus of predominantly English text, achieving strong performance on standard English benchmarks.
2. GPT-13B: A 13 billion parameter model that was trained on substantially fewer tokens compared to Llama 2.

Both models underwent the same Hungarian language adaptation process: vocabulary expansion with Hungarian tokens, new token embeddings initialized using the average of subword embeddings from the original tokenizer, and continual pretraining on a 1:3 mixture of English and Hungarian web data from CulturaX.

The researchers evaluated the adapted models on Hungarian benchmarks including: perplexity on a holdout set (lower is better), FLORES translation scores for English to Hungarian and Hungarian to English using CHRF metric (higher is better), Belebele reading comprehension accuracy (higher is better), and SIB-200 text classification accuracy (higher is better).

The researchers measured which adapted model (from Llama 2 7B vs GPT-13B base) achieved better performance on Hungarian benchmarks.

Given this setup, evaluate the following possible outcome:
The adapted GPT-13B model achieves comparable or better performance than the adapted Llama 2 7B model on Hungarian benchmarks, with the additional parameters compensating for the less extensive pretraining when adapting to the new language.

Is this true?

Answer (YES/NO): NO